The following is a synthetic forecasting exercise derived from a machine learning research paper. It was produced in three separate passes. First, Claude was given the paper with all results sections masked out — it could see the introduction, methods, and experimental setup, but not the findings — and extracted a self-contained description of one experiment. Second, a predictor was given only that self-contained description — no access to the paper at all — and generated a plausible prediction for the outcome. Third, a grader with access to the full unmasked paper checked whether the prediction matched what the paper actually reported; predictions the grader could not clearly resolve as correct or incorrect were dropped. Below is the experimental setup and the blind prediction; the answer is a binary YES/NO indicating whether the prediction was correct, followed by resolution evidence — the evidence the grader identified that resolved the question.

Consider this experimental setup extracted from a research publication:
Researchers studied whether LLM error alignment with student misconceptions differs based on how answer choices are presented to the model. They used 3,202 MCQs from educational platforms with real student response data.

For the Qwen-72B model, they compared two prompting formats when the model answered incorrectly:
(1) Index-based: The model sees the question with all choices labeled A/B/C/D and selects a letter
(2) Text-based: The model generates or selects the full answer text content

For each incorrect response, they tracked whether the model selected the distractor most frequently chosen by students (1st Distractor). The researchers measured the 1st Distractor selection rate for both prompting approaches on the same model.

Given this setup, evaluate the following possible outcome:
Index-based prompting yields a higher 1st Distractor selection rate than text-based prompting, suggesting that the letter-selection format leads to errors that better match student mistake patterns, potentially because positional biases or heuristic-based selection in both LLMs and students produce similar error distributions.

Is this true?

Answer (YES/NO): YES